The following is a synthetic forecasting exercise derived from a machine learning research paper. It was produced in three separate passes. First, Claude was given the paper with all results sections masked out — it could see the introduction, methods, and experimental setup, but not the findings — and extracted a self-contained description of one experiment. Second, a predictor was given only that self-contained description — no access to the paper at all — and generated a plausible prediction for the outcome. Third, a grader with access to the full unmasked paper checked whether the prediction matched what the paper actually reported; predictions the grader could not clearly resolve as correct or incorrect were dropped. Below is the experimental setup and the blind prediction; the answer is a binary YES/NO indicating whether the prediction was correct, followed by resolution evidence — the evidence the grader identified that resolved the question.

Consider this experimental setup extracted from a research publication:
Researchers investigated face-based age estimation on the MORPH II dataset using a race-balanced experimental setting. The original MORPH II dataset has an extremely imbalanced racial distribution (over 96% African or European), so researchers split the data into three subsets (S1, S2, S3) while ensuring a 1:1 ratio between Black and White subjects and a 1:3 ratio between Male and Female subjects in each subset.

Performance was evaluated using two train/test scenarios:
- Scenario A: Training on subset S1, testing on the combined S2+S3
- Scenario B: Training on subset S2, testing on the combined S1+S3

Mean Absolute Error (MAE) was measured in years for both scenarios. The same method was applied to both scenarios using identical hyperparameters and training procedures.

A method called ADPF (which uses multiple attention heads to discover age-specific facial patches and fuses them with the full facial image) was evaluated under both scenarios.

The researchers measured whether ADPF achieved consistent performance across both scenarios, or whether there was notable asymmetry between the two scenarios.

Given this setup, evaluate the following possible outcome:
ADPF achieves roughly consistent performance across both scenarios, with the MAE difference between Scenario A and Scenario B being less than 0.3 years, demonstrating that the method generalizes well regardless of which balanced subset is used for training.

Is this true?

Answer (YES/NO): YES